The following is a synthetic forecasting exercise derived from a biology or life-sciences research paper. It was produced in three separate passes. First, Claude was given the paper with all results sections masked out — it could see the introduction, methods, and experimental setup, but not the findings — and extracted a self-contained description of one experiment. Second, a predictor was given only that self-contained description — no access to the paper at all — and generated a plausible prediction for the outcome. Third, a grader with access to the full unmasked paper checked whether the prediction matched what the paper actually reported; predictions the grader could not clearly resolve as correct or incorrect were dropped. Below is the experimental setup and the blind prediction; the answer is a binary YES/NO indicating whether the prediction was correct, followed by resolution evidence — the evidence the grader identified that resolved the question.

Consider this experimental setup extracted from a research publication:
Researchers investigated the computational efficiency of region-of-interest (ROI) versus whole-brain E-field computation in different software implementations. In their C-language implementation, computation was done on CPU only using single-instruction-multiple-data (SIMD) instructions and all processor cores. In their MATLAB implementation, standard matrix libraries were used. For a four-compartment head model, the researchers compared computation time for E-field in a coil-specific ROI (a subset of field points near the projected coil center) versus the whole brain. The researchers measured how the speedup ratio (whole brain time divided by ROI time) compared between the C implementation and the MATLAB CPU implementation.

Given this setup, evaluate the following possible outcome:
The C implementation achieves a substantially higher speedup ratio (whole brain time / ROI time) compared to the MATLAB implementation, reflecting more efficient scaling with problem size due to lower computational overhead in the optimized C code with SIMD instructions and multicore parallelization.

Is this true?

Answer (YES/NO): NO